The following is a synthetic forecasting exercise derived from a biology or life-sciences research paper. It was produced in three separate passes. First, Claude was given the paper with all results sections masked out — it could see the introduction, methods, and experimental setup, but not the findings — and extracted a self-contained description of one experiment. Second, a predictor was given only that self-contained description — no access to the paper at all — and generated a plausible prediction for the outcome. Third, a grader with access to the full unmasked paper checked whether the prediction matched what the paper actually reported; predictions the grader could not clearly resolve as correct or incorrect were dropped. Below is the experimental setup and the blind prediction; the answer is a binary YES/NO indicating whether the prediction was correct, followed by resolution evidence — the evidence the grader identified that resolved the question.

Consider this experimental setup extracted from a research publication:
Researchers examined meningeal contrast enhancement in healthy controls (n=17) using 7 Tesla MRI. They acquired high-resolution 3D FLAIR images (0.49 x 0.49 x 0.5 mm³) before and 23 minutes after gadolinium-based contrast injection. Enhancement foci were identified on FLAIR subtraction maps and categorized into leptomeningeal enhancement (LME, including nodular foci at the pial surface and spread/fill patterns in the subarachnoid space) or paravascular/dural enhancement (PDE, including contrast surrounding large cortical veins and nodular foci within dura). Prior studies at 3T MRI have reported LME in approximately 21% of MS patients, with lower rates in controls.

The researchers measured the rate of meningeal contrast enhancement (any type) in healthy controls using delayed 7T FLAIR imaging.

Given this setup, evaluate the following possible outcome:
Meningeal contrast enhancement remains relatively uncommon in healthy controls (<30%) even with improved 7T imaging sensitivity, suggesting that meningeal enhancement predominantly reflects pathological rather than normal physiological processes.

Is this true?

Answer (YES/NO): NO